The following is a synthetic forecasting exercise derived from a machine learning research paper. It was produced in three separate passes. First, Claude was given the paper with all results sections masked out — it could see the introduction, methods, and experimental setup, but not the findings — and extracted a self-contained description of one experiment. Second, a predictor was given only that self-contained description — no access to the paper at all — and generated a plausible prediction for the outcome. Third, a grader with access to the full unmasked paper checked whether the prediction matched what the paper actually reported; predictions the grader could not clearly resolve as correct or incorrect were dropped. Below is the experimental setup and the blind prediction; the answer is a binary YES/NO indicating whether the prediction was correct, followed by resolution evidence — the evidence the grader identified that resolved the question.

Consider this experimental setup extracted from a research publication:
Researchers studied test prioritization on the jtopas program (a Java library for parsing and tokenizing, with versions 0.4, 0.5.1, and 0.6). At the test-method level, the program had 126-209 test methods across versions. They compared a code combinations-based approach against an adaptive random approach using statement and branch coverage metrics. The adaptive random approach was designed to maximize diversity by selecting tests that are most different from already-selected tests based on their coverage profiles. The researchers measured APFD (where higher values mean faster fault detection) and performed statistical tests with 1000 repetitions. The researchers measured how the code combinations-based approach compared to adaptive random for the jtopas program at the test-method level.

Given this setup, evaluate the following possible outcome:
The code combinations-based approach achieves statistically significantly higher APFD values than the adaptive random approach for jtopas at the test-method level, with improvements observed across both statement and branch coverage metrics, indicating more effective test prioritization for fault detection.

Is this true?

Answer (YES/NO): NO